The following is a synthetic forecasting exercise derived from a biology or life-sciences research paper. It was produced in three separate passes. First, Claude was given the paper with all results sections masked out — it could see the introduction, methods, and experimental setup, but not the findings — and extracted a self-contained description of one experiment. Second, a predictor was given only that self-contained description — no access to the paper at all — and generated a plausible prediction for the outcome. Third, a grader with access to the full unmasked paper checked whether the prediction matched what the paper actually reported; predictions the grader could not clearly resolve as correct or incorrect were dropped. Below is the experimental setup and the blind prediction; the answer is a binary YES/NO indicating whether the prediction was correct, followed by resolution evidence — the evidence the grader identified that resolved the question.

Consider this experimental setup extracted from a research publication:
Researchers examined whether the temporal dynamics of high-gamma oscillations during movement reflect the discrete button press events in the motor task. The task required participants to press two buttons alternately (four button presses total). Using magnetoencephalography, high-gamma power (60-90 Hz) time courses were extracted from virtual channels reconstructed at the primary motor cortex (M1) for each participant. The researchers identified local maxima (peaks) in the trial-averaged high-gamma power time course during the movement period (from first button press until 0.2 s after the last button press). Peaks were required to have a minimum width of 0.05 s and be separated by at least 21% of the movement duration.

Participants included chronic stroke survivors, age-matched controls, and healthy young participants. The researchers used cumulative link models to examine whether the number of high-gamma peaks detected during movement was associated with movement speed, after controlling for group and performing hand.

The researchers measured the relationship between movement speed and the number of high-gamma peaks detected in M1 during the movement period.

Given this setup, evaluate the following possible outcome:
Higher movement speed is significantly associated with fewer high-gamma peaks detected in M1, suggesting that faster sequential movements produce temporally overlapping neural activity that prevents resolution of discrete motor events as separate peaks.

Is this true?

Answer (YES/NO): YES